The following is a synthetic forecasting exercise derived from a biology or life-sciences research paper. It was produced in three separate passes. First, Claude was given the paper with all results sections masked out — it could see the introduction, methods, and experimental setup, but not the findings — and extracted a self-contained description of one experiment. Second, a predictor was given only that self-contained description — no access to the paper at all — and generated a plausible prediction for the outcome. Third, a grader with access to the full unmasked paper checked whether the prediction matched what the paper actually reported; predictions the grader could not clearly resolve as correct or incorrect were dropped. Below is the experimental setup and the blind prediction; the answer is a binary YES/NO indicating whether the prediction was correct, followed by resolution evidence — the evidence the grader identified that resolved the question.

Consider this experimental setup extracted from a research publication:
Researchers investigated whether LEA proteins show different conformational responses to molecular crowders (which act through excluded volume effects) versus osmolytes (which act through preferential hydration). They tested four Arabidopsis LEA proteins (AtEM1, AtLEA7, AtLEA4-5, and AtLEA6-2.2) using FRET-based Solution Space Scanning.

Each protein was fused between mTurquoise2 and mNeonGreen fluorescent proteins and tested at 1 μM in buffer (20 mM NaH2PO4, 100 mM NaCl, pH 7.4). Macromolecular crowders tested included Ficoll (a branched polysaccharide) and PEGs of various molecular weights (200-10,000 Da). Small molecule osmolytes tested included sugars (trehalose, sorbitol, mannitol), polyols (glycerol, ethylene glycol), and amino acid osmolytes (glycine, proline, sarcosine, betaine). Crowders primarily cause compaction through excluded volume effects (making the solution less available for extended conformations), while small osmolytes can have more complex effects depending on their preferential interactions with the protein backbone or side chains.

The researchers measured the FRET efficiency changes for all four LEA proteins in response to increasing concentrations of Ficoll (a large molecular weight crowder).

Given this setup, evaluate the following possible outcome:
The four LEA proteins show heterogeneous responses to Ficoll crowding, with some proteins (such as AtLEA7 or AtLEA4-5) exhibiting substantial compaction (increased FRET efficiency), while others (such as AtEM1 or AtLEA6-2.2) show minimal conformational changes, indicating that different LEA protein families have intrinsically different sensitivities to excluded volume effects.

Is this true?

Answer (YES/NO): NO